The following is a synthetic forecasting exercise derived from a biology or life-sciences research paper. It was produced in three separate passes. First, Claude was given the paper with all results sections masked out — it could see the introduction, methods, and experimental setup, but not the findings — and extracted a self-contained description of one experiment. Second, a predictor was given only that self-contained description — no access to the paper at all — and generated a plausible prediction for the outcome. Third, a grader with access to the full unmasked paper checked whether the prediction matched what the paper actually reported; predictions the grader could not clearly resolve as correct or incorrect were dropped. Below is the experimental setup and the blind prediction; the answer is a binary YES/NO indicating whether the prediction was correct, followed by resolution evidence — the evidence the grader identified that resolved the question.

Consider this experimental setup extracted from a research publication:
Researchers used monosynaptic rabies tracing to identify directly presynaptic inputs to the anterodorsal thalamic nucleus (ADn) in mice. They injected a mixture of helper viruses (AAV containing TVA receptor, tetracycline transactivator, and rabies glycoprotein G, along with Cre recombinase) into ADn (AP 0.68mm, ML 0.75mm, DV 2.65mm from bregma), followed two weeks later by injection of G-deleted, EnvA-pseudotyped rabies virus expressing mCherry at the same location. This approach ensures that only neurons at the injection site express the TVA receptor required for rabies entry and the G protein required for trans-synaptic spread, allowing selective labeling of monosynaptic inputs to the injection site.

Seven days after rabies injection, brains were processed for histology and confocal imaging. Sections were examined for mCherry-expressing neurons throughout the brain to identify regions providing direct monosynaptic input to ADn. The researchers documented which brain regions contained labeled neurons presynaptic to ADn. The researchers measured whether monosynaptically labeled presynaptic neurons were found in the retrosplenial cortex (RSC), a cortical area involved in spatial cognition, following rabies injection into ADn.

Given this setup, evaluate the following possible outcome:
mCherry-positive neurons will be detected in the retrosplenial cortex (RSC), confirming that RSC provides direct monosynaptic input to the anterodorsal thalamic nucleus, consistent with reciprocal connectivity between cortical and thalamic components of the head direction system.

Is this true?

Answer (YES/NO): YES